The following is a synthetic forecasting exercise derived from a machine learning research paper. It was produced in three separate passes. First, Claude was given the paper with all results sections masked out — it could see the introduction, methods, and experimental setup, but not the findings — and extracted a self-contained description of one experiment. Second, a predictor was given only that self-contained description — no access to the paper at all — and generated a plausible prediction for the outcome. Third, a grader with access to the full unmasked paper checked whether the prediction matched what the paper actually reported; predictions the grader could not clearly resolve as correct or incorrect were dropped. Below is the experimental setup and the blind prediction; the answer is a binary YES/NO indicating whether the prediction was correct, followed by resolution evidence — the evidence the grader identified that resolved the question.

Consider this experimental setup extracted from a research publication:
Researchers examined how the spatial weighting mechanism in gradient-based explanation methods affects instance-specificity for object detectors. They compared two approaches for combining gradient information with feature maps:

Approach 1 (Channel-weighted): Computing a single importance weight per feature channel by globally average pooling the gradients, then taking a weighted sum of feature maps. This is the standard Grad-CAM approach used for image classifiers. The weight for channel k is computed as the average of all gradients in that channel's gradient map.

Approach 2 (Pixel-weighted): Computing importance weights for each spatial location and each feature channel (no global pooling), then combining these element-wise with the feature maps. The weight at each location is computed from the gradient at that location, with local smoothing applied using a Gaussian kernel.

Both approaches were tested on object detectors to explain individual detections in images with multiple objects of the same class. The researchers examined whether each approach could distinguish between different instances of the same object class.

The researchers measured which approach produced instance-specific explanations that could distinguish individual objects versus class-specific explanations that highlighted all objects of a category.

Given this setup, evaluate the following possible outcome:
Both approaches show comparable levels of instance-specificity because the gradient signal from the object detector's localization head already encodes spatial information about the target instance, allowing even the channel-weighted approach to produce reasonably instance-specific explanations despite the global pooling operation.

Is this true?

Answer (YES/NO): NO